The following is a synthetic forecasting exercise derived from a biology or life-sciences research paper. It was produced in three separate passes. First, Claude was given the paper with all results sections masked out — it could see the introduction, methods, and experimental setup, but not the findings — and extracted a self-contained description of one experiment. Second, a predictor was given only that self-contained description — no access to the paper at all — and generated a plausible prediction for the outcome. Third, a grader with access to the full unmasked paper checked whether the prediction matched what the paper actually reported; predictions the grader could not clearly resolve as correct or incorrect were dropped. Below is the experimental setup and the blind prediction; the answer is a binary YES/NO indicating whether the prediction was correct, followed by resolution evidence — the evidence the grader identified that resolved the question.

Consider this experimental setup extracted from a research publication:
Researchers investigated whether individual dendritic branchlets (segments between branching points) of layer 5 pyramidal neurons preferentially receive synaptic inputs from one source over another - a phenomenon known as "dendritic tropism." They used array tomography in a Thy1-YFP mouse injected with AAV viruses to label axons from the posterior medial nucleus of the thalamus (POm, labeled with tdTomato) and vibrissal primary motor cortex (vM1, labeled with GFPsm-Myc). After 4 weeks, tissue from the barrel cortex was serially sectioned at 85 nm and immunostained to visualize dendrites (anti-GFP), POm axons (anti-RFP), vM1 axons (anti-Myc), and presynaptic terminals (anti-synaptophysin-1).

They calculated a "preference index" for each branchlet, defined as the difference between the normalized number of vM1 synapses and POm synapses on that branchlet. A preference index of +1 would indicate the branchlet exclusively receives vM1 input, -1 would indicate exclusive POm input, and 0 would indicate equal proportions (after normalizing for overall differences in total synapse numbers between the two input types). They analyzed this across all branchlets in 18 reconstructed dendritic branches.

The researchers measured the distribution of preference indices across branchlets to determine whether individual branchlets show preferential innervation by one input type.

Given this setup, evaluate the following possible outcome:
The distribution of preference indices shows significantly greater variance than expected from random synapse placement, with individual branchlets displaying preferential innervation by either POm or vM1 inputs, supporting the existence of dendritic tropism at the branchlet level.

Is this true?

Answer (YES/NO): NO